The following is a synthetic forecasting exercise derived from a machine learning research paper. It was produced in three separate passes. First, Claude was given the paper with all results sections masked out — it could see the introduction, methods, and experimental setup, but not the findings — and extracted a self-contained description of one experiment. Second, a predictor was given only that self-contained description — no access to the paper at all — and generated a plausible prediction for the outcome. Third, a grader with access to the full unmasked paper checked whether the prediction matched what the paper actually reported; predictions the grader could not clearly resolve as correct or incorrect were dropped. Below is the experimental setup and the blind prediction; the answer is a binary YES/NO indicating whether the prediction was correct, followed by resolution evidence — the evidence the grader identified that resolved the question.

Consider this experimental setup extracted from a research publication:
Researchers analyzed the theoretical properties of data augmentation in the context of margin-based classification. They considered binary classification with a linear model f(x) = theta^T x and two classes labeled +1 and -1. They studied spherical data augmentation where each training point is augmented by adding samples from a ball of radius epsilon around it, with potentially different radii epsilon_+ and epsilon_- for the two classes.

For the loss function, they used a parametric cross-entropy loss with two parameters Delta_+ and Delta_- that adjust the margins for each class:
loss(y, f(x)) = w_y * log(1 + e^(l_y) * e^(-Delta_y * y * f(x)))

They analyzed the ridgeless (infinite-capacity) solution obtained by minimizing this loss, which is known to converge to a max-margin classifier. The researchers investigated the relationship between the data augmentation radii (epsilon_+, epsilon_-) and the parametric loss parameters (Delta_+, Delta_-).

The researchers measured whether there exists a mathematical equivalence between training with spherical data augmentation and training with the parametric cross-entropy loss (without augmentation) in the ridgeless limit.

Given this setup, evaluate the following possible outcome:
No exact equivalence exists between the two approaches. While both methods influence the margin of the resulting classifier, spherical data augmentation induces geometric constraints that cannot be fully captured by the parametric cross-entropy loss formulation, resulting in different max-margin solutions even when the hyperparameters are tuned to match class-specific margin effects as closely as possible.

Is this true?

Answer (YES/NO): NO